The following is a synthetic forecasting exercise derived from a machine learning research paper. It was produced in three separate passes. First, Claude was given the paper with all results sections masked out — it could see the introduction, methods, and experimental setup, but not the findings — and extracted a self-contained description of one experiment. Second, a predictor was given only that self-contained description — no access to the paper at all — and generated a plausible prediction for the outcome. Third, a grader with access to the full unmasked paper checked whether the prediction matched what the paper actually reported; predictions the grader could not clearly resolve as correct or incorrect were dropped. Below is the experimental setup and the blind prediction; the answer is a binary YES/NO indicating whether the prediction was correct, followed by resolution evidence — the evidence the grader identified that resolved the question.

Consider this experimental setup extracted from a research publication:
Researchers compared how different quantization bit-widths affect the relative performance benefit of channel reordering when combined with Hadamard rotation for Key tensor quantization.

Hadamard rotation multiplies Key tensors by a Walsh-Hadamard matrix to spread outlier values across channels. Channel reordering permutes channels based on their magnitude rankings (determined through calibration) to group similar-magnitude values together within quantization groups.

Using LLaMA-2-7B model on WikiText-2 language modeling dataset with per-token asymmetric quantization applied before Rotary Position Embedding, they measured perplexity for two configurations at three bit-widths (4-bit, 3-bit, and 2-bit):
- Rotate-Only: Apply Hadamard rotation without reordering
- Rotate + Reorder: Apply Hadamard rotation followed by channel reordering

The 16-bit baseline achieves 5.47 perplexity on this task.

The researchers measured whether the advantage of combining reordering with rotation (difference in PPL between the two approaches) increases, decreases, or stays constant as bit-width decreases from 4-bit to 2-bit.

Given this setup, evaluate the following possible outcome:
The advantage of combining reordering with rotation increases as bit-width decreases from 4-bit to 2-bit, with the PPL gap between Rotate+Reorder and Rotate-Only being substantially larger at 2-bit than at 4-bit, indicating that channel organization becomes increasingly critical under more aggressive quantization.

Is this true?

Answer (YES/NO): YES